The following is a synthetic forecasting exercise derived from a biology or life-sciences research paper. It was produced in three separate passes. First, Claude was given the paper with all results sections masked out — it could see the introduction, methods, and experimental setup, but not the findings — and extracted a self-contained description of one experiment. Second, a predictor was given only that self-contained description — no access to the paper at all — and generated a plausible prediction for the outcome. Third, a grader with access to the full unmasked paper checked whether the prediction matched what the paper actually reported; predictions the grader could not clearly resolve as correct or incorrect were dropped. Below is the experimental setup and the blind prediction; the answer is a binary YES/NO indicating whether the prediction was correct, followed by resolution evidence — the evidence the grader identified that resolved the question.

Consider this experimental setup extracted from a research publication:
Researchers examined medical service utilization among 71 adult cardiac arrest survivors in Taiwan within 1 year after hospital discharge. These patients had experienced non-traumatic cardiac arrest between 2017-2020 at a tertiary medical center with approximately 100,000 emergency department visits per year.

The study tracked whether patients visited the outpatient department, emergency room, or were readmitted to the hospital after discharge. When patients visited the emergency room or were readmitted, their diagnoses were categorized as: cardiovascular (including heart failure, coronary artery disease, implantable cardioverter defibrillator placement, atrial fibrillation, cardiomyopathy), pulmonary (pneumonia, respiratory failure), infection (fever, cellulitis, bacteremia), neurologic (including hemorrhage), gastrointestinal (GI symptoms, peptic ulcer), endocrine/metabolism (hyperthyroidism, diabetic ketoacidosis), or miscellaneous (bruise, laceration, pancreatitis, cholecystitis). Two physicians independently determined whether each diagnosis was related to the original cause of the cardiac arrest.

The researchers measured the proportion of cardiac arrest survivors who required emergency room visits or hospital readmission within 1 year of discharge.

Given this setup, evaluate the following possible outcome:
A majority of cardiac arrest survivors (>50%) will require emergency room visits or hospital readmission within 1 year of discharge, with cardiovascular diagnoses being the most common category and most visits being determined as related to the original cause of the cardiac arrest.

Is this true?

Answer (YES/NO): NO